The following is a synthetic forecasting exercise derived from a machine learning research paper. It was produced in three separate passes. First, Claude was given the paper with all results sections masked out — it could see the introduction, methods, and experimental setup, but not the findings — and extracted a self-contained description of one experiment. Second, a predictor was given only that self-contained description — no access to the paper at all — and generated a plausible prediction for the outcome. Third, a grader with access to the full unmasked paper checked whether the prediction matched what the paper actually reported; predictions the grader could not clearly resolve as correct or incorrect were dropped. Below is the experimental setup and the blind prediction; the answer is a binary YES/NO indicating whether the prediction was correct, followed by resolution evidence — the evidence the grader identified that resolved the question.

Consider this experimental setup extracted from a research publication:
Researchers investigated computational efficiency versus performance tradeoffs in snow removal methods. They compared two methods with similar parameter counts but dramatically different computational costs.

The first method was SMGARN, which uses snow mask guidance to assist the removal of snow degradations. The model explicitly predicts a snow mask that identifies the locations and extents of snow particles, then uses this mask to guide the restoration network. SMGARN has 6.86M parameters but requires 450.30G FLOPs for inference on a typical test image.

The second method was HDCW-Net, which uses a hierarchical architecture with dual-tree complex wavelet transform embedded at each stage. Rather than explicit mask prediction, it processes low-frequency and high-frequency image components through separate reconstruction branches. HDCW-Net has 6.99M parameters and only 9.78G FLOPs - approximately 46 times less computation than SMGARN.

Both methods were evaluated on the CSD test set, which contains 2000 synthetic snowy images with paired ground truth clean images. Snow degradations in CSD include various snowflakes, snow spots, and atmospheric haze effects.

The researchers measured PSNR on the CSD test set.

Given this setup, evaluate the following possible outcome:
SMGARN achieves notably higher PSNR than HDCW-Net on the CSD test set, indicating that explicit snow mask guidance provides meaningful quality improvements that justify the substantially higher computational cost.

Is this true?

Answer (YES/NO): YES